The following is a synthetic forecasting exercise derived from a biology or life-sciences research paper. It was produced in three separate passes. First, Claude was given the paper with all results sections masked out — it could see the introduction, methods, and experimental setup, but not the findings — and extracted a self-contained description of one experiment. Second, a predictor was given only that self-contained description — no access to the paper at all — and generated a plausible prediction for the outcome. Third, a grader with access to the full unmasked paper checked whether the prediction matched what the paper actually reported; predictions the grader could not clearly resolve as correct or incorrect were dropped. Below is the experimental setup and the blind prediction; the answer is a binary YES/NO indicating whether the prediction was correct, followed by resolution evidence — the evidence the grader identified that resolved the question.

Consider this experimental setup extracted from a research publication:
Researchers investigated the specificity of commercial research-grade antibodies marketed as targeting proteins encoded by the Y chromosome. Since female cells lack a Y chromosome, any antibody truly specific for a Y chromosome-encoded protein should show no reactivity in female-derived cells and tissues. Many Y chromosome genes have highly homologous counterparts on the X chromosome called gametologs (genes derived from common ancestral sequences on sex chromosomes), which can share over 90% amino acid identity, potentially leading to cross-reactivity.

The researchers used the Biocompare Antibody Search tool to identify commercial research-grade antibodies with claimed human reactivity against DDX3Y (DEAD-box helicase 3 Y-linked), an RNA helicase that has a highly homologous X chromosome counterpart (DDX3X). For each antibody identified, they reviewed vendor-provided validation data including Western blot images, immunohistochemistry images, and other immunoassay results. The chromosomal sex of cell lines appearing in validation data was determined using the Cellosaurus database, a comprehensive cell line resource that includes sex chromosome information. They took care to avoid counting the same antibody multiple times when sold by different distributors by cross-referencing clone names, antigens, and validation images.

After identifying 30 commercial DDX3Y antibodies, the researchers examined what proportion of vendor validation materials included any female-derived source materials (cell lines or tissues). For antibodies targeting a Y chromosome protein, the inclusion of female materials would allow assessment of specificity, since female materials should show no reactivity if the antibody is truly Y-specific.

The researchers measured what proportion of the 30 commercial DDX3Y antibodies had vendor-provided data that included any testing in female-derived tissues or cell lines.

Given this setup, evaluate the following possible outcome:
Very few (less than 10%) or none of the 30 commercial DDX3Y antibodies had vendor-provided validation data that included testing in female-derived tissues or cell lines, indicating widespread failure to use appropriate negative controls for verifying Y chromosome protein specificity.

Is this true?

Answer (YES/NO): NO